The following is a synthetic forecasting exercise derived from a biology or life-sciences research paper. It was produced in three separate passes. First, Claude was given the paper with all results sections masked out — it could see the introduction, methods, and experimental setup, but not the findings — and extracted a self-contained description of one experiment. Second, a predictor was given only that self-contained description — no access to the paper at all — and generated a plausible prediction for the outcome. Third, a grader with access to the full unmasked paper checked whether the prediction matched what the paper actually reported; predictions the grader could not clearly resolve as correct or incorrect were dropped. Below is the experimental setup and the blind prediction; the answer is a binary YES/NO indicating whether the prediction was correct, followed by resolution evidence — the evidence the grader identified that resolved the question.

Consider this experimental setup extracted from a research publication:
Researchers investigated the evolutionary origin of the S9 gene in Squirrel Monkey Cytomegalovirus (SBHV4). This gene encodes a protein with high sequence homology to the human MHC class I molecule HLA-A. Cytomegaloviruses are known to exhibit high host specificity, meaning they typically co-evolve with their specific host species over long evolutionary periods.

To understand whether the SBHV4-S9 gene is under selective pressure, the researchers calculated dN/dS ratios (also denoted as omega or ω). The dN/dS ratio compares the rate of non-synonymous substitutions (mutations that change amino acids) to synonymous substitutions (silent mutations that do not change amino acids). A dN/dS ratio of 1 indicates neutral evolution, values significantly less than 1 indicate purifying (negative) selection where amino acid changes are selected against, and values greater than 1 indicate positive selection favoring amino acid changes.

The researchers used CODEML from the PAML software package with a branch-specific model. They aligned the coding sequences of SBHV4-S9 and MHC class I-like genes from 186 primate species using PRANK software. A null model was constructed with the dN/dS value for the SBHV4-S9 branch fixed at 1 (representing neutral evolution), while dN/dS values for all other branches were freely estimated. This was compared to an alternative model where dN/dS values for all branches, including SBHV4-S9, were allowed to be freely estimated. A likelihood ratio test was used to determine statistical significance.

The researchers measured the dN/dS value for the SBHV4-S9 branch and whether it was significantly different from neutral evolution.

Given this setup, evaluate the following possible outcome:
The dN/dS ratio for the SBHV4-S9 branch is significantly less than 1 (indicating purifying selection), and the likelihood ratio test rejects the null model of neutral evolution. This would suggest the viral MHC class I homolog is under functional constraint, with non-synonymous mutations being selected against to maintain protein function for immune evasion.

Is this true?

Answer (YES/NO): YES